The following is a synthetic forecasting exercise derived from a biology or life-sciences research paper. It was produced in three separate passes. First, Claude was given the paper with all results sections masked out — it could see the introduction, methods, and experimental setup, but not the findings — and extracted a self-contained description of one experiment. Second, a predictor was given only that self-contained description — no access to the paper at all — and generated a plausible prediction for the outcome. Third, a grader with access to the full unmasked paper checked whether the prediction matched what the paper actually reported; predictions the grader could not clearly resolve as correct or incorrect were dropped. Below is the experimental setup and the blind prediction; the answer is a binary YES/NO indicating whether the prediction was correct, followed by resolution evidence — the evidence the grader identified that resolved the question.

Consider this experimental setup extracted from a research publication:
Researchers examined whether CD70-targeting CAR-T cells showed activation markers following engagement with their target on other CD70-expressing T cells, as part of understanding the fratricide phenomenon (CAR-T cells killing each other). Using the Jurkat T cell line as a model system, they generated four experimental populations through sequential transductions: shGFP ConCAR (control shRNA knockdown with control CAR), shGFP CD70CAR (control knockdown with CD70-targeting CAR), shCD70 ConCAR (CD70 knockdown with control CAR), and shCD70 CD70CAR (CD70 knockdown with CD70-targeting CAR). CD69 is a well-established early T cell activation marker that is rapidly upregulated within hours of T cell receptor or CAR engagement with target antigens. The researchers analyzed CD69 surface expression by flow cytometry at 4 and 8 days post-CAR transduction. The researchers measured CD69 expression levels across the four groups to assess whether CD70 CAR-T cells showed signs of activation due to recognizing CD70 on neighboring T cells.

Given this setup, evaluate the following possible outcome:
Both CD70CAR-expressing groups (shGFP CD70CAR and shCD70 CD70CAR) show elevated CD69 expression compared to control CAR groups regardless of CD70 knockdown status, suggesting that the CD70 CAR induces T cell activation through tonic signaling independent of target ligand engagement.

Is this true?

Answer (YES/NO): NO